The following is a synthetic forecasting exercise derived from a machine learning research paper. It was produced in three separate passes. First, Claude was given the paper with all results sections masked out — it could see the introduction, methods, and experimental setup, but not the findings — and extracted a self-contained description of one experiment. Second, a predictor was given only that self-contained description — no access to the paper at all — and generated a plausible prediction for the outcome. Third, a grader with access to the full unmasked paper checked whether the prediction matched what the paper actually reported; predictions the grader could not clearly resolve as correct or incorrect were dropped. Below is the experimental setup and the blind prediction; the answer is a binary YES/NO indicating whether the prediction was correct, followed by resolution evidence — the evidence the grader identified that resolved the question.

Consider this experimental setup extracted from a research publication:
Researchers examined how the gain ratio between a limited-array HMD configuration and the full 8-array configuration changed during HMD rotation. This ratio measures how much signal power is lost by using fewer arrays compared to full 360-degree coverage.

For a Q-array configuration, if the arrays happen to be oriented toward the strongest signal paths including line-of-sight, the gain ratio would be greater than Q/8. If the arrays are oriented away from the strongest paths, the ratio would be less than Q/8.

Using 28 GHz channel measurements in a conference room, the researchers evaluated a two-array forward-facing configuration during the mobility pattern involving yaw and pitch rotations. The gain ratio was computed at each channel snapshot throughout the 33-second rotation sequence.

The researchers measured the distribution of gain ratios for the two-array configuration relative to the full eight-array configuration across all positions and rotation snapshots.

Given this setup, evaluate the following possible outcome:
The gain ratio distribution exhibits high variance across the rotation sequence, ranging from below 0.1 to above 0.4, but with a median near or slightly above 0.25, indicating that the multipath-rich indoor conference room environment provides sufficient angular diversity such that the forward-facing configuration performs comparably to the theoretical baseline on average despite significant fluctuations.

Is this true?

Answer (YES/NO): NO